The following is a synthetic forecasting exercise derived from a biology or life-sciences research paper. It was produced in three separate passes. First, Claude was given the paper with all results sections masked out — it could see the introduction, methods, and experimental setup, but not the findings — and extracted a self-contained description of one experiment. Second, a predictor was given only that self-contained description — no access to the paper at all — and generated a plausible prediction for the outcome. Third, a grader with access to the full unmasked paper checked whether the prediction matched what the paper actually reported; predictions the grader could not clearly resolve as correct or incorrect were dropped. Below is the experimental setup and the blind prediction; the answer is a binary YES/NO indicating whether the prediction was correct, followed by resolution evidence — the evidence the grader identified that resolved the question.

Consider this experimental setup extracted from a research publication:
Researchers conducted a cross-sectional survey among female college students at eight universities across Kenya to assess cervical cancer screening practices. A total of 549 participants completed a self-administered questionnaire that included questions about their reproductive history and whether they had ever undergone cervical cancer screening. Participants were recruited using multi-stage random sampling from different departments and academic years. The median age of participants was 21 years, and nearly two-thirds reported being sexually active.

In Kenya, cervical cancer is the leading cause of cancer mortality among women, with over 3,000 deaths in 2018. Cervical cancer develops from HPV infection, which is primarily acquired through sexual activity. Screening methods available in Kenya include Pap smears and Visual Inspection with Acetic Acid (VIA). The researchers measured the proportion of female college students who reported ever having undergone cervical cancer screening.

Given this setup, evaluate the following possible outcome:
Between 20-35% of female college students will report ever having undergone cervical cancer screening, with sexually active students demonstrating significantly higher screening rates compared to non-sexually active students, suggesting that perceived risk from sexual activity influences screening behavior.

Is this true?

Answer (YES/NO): NO